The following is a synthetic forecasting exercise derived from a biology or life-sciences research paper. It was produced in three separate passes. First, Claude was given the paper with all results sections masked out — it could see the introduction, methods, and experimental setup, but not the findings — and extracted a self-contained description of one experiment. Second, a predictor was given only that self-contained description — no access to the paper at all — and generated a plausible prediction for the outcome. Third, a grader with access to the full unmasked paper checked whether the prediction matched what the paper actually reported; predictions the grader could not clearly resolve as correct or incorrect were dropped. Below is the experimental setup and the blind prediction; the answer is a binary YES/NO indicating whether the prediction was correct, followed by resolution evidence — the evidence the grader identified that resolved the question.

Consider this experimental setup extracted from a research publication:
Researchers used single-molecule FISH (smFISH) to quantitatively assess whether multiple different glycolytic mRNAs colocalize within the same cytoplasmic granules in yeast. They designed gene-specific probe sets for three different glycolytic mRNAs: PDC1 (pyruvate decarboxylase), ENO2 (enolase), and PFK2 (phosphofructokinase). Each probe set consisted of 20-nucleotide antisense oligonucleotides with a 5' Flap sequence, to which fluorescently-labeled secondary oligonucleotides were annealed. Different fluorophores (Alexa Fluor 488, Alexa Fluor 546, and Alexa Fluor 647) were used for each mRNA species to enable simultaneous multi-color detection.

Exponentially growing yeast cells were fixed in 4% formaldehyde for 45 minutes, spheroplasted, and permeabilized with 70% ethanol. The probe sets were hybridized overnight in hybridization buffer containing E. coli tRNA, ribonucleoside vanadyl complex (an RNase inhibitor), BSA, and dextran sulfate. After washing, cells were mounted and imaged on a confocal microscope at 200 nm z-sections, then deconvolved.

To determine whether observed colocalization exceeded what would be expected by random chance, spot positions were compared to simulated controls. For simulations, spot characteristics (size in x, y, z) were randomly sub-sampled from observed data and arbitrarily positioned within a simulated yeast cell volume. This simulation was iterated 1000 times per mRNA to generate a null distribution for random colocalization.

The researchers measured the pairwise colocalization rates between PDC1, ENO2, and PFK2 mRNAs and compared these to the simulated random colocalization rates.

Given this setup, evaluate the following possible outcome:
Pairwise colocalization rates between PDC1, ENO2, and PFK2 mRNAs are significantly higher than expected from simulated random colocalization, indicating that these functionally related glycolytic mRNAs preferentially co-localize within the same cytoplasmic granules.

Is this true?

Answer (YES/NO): YES